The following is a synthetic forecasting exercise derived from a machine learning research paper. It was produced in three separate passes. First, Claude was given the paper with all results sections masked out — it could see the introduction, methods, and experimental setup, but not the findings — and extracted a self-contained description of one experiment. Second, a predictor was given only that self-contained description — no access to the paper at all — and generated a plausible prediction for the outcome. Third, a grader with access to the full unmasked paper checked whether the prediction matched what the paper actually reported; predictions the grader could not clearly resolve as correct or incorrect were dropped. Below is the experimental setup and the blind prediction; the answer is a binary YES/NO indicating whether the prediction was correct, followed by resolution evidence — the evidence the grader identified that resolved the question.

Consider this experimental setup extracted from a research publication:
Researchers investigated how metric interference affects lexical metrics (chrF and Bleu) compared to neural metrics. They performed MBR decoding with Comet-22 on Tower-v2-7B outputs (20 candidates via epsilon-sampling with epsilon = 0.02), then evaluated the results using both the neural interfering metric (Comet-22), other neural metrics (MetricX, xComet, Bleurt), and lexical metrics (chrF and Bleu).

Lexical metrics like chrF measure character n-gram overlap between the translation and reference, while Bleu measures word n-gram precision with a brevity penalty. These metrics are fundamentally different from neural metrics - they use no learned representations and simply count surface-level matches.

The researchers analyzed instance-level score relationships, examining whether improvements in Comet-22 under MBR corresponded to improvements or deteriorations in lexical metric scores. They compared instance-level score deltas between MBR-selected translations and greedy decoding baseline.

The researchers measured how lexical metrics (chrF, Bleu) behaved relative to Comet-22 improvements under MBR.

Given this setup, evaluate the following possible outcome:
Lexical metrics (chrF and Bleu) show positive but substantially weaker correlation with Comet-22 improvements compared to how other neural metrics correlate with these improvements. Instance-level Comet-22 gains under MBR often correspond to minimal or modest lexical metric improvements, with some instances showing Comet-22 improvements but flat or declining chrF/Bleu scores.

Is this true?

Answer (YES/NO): NO